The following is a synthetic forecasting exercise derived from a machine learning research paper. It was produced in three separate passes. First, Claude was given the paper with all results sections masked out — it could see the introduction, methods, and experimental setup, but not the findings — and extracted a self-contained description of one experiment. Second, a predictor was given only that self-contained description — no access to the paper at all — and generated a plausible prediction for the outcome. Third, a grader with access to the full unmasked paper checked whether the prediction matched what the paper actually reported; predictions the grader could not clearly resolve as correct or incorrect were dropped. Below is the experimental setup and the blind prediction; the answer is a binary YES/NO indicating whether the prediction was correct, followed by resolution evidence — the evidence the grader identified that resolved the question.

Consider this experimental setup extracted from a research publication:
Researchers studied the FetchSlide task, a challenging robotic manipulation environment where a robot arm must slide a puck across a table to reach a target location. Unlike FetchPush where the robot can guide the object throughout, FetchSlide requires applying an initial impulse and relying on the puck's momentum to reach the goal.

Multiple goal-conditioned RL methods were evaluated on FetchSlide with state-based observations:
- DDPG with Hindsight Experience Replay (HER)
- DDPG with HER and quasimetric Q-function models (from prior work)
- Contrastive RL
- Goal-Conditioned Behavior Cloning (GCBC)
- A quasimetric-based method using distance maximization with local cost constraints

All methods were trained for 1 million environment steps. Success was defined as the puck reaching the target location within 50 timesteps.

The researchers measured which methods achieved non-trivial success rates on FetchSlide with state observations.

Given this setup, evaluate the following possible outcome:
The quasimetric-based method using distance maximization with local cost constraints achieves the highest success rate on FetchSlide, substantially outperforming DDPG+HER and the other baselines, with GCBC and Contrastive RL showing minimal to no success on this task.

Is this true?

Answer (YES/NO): NO